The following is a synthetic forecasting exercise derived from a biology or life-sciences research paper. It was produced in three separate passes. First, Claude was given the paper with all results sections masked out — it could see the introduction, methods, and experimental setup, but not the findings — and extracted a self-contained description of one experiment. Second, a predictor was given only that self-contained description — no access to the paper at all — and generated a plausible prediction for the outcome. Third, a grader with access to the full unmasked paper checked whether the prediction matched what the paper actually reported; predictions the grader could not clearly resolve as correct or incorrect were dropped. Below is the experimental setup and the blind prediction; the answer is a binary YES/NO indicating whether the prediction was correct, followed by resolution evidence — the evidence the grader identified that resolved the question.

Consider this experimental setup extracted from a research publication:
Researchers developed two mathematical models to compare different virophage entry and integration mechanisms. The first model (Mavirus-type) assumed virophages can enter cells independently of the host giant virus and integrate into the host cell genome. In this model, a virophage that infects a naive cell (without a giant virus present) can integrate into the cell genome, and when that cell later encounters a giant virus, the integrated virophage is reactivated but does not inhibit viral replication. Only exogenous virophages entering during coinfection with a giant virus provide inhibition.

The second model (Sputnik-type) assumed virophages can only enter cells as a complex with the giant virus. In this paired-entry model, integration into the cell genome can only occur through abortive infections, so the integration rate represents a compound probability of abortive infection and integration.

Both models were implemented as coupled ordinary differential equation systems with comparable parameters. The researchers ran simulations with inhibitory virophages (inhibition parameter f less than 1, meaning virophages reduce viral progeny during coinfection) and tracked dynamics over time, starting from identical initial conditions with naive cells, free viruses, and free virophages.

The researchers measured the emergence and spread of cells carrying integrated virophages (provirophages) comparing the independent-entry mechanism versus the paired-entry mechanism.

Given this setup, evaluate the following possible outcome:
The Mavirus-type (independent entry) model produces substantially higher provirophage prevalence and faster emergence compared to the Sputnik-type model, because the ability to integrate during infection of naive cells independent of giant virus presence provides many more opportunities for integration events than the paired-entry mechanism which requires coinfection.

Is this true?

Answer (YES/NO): YES